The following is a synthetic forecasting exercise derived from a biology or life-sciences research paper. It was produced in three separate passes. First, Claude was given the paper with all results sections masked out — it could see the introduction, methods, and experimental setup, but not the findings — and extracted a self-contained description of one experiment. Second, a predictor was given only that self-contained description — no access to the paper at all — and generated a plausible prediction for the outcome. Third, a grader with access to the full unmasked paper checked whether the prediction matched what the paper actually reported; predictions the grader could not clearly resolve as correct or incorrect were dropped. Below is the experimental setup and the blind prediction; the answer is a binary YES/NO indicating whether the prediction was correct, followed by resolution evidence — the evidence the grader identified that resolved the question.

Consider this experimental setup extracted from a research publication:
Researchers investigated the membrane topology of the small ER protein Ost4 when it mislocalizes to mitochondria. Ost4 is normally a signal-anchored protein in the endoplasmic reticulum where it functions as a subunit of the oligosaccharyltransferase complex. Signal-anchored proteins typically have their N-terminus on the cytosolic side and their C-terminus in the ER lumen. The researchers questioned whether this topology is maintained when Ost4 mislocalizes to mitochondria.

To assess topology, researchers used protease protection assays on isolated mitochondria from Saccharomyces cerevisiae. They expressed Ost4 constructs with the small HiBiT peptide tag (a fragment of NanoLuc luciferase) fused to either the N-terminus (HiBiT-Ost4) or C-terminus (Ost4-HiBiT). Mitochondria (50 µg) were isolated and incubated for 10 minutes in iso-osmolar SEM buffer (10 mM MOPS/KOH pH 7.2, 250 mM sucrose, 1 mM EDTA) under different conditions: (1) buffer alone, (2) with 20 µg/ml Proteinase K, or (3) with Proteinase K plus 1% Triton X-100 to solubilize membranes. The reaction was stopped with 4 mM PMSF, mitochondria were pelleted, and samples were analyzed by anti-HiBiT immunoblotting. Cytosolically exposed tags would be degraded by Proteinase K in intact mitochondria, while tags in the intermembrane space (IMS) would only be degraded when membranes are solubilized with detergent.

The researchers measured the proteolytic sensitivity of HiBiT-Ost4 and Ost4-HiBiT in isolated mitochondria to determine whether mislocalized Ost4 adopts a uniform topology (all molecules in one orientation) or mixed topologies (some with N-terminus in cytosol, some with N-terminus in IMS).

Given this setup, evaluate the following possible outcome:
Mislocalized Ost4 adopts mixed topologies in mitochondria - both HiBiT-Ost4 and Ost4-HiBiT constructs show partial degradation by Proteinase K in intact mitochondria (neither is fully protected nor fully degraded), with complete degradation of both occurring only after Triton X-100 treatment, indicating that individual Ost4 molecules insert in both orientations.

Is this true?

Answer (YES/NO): NO